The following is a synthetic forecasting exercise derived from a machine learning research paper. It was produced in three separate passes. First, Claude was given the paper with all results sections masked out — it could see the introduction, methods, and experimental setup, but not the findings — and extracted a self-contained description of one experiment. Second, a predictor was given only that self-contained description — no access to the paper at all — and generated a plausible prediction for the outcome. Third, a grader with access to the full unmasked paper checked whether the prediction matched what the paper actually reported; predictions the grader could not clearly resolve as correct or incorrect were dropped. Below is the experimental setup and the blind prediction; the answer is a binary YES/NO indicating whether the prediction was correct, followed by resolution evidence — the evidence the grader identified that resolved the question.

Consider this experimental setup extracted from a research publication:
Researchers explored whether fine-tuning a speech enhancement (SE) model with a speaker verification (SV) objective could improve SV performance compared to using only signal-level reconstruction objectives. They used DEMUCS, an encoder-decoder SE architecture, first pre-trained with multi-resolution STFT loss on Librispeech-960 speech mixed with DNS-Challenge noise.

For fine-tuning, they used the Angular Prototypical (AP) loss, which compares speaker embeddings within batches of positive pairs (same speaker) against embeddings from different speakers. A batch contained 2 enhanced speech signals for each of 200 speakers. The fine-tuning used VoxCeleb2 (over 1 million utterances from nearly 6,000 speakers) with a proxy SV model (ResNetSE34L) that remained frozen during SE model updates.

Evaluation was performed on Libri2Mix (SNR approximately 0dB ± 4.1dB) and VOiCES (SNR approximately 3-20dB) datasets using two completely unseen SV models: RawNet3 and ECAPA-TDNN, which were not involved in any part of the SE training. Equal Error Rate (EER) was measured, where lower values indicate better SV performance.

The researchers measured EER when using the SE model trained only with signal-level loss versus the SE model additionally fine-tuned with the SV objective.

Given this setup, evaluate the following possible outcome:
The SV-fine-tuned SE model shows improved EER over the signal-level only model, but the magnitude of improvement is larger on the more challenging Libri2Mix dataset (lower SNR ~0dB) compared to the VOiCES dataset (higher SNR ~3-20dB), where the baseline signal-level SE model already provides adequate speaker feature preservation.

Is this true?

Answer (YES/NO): NO